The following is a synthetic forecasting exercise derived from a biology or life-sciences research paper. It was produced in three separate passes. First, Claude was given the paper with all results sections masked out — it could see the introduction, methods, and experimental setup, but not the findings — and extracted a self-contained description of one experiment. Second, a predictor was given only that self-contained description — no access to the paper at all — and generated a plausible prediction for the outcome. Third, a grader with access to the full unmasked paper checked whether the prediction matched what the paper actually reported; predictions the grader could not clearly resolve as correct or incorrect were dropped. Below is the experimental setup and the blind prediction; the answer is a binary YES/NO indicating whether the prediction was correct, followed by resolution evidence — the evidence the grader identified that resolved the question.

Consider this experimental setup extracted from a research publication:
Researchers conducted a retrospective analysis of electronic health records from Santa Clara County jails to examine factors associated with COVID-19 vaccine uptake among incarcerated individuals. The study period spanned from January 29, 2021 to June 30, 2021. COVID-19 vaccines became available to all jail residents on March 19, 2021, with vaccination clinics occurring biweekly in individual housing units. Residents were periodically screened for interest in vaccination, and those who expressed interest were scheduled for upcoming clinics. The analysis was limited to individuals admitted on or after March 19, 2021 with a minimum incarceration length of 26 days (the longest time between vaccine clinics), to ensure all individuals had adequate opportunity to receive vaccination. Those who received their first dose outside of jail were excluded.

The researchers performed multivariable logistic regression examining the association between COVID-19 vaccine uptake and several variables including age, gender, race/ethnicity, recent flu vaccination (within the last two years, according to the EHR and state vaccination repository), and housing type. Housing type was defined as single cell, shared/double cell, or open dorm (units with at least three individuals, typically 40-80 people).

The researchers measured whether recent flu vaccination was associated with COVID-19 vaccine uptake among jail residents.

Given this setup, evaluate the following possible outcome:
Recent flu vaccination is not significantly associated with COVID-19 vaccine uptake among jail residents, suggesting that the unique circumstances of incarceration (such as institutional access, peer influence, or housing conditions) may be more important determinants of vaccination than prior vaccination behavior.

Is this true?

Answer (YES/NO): NO